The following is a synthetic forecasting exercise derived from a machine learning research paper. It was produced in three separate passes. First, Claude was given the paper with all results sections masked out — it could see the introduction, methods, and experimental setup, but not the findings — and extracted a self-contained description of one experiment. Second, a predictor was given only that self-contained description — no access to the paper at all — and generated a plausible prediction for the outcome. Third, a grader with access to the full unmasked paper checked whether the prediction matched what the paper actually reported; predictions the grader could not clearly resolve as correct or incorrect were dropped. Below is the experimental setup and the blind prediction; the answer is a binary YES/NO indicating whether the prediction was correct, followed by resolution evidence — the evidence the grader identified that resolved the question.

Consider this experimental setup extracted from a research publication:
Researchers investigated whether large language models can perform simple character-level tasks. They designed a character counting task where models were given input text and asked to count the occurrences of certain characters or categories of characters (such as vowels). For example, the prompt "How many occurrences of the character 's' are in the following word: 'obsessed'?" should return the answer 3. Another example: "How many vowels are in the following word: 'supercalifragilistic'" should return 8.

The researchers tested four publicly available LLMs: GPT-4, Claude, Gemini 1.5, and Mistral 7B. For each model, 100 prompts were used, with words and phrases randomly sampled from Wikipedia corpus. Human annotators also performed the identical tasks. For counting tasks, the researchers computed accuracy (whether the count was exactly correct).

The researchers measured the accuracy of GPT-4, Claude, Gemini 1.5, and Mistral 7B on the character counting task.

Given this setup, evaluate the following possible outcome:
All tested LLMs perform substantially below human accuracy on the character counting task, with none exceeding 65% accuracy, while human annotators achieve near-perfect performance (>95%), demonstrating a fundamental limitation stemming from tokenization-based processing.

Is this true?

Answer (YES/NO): YES